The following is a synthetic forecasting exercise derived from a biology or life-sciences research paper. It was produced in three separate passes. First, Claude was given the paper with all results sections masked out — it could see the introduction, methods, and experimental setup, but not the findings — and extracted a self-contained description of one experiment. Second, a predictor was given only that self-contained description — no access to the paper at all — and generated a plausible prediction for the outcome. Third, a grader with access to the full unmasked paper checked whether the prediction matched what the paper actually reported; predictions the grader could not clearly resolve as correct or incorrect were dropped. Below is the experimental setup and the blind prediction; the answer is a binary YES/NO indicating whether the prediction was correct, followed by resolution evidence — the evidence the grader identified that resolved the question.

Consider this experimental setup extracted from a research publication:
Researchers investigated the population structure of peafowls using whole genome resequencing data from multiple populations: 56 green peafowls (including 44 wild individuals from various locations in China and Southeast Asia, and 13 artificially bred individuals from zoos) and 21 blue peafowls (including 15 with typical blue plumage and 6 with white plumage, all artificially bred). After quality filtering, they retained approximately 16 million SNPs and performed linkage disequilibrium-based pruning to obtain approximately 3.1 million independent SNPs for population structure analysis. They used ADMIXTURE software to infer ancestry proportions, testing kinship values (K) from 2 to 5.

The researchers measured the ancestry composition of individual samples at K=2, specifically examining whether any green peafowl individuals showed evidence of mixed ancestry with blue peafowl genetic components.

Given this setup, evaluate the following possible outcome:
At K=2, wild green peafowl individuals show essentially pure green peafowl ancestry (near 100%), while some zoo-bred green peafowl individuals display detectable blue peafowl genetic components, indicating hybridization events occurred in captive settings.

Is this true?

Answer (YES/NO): YES